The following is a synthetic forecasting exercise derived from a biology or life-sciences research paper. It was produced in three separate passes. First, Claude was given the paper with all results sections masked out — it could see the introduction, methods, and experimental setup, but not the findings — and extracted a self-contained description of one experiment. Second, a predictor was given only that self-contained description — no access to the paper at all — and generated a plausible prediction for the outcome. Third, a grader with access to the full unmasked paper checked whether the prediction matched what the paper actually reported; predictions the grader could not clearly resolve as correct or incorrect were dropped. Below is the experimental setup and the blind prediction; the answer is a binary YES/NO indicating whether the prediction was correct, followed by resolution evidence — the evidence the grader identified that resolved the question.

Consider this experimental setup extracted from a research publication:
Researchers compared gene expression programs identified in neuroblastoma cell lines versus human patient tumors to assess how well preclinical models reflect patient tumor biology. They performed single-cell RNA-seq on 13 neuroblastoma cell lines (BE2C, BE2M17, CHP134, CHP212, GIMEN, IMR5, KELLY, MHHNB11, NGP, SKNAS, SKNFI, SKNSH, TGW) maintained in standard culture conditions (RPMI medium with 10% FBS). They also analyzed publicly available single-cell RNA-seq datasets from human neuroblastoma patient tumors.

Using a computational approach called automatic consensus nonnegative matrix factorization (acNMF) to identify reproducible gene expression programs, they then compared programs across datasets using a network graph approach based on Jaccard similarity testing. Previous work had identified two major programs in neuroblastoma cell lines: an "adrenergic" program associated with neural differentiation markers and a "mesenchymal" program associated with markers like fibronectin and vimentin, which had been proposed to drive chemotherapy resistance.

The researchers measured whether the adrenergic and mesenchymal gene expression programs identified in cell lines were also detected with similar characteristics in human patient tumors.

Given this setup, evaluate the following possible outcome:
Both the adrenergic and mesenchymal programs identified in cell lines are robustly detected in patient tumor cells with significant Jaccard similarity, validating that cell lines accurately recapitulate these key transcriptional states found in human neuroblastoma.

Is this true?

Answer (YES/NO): NO